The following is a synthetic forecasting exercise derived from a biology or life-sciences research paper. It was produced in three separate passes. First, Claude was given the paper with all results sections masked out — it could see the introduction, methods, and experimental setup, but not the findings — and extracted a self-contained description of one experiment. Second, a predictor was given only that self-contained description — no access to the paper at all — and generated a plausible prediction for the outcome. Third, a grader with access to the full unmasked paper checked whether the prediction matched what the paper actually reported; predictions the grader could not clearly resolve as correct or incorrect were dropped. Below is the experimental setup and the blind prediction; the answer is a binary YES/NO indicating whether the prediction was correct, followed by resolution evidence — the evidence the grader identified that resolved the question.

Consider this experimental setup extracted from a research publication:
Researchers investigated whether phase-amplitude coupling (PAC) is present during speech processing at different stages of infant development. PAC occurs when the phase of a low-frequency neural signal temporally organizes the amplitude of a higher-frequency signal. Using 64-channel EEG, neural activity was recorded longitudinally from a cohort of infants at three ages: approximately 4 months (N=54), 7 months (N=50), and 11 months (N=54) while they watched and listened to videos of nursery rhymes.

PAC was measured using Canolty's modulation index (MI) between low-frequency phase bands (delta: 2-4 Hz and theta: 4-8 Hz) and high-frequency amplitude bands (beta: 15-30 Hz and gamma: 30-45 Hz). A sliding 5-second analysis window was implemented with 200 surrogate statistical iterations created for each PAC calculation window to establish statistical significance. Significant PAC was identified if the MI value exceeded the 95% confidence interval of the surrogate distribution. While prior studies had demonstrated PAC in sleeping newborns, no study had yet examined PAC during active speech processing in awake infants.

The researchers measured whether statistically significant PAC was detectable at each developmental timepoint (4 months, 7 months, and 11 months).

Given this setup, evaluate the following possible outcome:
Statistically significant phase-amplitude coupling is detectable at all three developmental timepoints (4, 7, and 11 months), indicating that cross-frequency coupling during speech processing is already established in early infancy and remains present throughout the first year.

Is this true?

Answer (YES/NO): YES